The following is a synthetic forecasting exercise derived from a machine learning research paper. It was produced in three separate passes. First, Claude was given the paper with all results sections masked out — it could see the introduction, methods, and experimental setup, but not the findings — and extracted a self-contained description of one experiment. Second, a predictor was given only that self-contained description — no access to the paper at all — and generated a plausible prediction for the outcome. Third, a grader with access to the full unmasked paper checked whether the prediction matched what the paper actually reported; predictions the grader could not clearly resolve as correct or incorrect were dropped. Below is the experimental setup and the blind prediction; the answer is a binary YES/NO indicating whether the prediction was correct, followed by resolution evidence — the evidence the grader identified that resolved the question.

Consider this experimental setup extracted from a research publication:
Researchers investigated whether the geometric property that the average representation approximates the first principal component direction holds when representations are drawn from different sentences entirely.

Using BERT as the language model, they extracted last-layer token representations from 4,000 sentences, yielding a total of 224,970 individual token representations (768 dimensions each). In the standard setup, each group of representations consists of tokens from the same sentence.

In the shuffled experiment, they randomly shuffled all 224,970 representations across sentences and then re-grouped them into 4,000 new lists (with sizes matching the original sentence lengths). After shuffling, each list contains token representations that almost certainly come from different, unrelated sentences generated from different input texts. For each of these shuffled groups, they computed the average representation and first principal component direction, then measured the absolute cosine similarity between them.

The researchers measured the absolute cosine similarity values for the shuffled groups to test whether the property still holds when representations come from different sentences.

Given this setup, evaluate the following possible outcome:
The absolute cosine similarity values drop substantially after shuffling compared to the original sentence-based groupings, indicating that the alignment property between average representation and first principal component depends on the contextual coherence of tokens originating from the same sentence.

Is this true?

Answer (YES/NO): NO